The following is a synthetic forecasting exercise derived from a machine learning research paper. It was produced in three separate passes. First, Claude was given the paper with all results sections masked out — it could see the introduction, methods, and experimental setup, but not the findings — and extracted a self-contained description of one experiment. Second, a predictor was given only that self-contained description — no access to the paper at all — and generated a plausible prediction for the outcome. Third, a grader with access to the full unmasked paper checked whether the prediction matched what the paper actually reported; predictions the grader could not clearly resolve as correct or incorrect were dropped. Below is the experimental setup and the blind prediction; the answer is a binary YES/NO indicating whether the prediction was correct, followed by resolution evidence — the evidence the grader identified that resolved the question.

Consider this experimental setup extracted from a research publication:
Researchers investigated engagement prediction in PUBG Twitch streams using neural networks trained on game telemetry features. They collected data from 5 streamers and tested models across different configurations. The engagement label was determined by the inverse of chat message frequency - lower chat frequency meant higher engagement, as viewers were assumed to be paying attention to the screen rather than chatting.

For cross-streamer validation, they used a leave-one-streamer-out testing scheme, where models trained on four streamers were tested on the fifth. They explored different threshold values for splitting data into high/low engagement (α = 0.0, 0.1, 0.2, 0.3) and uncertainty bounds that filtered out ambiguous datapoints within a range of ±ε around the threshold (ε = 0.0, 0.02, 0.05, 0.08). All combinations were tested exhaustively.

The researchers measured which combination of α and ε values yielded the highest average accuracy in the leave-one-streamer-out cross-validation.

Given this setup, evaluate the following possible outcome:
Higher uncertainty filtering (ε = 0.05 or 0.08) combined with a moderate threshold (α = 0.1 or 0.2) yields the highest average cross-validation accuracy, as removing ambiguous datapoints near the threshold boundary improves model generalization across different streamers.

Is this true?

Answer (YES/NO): NO